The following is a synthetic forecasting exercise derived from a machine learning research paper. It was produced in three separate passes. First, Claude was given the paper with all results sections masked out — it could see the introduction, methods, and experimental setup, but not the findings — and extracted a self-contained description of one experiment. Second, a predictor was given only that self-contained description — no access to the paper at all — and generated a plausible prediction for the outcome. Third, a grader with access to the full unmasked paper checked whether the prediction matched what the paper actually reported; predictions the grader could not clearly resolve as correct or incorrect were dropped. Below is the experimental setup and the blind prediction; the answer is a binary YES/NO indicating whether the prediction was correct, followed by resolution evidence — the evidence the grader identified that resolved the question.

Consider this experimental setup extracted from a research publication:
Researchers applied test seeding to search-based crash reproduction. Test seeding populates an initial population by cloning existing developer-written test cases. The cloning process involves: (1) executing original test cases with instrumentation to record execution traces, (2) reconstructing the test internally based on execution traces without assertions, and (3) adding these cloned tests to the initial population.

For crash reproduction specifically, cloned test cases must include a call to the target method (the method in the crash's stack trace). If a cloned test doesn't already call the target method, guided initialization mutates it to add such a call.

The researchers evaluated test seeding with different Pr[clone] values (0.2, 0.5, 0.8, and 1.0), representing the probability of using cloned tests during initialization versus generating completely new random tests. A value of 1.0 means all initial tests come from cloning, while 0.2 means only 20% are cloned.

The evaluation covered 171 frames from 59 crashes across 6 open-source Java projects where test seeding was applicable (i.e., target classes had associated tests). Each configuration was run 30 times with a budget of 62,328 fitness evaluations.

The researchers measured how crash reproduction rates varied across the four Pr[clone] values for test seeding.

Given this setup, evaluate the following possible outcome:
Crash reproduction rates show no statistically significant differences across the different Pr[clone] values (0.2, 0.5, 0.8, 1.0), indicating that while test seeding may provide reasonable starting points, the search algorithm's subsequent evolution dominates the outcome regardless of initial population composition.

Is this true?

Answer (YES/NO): NO